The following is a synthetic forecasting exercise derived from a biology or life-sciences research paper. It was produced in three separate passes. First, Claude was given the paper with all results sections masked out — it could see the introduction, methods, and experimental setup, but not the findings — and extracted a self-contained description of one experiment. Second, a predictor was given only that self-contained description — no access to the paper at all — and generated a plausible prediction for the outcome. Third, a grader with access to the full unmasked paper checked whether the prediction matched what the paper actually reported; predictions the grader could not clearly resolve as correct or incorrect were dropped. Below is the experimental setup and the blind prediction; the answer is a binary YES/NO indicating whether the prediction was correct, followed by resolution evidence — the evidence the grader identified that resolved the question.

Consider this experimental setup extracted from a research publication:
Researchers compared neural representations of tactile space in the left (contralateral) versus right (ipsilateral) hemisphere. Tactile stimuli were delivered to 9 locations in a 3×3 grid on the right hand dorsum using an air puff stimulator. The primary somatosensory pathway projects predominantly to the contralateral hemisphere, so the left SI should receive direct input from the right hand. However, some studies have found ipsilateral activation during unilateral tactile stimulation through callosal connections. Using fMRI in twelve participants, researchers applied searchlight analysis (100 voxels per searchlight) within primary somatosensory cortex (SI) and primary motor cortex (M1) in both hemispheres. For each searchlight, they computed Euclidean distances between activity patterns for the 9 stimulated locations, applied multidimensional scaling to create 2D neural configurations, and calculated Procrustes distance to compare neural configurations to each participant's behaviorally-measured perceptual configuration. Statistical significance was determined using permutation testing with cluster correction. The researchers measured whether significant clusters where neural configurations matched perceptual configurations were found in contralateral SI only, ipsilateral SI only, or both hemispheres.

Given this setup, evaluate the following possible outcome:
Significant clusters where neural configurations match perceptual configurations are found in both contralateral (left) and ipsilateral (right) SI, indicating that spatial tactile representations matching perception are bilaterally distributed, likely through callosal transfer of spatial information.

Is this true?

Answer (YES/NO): NO